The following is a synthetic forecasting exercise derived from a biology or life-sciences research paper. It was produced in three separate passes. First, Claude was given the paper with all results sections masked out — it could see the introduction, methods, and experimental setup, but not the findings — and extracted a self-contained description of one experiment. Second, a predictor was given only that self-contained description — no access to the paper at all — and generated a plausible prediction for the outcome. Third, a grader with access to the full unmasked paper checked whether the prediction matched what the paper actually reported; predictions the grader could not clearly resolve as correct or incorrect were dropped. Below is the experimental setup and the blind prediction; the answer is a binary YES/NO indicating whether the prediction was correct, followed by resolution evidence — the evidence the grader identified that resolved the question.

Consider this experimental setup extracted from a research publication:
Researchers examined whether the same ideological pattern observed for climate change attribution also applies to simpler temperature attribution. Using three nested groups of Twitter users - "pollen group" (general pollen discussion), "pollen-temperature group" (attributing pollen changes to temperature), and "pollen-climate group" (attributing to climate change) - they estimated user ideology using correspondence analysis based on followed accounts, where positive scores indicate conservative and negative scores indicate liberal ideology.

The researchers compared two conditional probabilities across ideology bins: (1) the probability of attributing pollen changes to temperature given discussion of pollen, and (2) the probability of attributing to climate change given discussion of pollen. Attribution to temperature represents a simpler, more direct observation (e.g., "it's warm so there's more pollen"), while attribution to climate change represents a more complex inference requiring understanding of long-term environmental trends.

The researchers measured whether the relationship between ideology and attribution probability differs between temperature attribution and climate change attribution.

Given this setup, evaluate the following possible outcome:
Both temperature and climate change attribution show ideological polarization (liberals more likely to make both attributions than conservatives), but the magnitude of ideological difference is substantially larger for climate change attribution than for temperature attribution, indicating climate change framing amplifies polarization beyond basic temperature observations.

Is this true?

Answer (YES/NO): NO